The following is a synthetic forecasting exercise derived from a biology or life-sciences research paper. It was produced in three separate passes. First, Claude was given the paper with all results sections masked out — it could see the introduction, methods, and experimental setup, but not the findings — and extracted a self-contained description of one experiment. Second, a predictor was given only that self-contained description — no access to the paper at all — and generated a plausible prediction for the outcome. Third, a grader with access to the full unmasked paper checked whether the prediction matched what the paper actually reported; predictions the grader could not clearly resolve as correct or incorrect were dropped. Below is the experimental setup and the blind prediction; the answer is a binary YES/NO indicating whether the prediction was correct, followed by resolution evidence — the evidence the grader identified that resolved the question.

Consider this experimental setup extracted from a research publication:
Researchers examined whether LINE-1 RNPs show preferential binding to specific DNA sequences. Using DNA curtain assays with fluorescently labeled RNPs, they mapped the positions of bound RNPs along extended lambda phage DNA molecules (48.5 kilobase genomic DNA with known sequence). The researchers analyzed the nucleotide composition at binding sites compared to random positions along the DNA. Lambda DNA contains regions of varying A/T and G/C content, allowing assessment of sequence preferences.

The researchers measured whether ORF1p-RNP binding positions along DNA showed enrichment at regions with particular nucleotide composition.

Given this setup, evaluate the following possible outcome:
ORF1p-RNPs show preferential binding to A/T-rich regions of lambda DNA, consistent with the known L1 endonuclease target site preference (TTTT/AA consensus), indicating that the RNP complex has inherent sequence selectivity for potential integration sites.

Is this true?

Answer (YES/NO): YES